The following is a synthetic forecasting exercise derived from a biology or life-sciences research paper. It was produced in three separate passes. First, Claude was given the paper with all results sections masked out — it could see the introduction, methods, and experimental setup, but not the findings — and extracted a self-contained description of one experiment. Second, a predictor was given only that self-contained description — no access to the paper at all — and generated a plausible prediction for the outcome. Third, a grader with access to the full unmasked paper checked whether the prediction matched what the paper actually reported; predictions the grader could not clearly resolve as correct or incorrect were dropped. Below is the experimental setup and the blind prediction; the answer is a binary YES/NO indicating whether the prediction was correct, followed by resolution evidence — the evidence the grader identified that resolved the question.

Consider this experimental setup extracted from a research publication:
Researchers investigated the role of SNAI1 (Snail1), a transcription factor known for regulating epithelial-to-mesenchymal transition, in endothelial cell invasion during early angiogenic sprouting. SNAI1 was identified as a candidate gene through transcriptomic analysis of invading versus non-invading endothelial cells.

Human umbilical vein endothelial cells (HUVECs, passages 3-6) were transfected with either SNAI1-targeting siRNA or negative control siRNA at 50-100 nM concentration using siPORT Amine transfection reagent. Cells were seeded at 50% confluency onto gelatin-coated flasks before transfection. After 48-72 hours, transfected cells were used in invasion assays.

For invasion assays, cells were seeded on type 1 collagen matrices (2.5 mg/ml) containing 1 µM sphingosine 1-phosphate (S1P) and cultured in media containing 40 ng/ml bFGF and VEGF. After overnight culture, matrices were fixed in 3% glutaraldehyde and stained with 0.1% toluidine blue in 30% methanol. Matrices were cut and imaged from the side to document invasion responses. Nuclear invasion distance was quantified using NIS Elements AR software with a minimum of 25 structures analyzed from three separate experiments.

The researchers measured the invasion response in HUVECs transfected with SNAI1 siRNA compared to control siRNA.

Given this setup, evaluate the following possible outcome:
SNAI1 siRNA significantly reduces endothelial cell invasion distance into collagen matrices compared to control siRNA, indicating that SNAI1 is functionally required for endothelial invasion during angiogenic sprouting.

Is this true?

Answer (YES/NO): YES